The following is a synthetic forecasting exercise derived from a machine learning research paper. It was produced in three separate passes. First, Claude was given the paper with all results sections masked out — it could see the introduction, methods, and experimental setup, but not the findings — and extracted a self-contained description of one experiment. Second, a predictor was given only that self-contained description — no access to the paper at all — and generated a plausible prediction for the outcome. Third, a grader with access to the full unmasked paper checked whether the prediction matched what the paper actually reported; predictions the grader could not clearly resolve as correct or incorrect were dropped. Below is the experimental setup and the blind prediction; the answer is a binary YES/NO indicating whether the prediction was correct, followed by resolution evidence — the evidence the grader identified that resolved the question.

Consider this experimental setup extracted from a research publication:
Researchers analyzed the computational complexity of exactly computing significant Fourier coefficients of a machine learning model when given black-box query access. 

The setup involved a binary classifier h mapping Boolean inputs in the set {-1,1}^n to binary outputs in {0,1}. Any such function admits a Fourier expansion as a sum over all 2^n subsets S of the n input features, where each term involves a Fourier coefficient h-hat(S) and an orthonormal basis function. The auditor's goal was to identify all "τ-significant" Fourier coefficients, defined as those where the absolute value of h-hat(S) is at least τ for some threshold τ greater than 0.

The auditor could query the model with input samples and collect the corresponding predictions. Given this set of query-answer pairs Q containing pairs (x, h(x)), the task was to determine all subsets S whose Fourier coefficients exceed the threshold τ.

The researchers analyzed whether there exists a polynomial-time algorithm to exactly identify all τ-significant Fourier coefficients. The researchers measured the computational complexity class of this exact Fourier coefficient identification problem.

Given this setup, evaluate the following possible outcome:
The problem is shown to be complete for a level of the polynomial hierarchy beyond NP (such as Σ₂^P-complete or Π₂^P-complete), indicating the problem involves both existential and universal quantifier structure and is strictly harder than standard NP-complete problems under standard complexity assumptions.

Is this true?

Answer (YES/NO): NO